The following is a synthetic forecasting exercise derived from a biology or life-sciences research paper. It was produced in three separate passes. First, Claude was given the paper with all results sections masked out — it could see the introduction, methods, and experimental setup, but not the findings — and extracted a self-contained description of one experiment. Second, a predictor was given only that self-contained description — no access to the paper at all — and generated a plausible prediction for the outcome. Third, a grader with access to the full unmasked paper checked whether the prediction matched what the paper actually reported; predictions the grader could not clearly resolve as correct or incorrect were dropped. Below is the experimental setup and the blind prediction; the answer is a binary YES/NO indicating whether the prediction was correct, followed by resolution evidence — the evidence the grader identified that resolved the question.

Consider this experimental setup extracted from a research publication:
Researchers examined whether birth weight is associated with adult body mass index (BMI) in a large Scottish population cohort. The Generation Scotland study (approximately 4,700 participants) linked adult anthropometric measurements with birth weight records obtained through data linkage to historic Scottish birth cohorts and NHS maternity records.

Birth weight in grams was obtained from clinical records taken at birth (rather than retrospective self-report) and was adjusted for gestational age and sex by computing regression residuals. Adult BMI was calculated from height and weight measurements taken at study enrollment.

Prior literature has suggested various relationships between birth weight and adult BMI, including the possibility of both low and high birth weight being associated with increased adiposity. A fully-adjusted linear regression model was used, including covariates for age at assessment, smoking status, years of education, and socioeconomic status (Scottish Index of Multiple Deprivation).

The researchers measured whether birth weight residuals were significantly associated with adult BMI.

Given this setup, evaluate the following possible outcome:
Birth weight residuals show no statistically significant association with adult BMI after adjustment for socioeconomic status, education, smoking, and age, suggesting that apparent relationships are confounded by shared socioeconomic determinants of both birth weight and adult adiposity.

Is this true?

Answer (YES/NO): NO